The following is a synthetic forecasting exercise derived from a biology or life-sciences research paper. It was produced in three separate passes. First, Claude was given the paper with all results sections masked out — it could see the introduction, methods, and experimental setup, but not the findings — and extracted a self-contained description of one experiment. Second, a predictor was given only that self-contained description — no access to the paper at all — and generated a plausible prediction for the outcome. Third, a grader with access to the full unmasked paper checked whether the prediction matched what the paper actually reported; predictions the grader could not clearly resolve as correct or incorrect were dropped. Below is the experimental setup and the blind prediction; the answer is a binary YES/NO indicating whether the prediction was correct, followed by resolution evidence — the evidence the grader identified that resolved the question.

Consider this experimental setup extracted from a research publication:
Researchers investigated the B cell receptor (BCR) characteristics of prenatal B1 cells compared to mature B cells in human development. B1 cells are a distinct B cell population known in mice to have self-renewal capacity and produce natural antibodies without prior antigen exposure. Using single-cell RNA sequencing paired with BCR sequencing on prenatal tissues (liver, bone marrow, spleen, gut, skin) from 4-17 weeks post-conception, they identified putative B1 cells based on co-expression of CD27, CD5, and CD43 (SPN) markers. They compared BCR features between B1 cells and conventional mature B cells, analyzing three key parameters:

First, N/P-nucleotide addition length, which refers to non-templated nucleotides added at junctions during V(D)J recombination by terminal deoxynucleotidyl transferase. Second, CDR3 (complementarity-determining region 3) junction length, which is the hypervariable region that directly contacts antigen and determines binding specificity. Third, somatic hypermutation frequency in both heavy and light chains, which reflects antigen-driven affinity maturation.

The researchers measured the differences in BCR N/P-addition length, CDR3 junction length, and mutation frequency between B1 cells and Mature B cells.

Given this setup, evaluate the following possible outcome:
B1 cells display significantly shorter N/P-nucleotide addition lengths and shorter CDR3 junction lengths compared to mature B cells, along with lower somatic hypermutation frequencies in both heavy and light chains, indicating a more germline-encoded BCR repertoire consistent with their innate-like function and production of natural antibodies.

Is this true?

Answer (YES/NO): NO